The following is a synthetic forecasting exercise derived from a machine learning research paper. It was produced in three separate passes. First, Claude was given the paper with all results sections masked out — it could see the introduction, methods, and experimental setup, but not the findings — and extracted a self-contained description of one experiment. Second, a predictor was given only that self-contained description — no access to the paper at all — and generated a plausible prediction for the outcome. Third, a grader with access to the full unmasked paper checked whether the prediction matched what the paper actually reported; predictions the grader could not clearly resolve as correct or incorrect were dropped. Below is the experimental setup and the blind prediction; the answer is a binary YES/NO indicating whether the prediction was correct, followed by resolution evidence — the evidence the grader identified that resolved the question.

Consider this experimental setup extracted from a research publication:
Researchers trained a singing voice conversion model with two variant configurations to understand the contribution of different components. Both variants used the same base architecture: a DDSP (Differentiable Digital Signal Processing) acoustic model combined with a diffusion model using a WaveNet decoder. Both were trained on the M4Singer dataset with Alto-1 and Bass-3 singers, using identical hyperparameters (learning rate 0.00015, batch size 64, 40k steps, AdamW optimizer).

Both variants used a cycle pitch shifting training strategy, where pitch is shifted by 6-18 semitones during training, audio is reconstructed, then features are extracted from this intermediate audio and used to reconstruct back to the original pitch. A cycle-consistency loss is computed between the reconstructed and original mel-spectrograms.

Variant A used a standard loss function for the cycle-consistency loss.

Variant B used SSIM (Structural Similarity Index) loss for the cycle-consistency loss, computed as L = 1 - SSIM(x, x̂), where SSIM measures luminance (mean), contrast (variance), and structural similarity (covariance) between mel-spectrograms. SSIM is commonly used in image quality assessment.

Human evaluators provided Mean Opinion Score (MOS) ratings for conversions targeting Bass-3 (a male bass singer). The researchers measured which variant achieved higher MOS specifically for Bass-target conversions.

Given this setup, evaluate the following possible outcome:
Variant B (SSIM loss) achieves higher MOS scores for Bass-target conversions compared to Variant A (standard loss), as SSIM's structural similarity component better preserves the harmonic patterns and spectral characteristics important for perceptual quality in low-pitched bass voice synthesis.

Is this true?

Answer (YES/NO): NO